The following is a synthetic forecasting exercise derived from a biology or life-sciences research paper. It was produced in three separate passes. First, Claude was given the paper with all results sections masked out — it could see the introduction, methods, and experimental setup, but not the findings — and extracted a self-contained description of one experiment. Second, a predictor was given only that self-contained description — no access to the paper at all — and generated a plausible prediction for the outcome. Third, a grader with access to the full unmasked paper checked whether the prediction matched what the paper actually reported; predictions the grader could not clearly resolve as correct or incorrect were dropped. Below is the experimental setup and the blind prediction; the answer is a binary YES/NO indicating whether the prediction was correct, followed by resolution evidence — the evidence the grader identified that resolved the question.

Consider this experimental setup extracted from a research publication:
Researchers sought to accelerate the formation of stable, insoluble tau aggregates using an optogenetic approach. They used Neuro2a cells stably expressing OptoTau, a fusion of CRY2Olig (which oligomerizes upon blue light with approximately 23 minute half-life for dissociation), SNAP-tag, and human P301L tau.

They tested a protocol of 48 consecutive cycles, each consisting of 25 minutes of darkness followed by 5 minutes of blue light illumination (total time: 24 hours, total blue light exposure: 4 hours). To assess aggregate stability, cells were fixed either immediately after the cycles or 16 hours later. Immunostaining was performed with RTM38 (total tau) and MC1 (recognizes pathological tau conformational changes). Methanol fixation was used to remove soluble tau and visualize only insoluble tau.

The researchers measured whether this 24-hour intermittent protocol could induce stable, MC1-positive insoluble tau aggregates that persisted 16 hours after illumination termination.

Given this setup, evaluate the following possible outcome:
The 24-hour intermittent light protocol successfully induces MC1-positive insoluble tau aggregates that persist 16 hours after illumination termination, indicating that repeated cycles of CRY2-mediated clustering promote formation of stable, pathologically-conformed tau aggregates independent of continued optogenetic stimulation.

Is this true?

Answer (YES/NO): YES